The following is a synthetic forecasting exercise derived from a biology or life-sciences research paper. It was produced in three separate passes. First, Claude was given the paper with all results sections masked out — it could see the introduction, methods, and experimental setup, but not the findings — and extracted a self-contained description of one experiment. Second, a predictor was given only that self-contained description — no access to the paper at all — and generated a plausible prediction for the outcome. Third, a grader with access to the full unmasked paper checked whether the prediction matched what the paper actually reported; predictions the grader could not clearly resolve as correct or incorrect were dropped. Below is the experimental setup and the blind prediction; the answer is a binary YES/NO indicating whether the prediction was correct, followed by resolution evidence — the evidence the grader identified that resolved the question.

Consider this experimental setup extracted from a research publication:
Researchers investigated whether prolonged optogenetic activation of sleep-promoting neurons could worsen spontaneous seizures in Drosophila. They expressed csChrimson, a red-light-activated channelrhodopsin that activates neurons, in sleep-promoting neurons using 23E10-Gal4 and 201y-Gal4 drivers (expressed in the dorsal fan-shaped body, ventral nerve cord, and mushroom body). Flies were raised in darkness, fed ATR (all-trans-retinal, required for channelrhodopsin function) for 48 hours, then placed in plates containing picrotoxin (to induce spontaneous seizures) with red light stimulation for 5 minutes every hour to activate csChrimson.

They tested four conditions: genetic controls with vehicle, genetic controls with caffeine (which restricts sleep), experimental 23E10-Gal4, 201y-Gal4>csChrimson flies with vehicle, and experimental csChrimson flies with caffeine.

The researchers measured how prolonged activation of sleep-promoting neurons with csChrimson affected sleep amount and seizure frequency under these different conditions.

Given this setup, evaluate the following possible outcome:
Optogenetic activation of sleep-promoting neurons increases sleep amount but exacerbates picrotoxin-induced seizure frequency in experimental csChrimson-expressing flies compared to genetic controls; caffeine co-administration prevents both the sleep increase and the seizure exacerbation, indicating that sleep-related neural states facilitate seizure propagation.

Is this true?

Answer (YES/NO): NO